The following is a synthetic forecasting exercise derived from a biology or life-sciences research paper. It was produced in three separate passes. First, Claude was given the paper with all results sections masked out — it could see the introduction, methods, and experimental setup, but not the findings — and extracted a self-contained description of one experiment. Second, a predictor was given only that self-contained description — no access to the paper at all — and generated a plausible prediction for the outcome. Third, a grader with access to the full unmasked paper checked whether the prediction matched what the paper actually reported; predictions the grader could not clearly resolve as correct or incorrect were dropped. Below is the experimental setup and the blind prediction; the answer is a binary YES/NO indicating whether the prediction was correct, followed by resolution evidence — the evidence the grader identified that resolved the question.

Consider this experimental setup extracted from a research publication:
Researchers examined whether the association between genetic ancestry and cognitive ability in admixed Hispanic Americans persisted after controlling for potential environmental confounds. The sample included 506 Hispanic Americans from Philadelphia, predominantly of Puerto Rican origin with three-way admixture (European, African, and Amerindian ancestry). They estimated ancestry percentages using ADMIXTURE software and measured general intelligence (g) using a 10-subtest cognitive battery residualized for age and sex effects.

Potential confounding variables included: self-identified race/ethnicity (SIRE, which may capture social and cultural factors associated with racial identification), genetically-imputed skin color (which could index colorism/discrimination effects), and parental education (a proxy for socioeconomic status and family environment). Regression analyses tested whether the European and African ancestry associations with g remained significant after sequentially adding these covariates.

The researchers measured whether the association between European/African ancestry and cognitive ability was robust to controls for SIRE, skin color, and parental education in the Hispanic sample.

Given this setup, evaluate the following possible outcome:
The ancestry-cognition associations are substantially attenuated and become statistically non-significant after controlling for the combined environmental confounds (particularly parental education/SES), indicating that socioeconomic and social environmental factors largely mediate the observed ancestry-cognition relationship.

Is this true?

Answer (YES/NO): NO